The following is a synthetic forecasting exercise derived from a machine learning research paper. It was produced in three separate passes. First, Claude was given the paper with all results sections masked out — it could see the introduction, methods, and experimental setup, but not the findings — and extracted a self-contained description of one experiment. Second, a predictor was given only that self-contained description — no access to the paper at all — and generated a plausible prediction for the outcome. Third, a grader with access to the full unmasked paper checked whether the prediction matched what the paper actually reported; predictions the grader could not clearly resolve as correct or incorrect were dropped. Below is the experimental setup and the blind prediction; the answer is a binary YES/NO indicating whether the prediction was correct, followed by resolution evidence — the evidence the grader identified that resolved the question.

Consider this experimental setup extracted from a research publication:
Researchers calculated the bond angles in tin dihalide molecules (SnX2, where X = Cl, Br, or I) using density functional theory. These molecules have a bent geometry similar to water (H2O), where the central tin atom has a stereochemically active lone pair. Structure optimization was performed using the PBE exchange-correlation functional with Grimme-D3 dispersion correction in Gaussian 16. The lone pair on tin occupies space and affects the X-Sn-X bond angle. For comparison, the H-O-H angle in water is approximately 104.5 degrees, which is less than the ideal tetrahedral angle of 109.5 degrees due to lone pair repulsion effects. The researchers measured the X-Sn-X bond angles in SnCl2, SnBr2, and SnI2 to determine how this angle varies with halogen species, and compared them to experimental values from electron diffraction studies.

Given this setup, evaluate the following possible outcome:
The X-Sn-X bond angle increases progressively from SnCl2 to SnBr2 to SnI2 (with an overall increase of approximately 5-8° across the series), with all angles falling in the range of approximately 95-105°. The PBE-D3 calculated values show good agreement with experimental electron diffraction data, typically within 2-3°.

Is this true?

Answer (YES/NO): NO